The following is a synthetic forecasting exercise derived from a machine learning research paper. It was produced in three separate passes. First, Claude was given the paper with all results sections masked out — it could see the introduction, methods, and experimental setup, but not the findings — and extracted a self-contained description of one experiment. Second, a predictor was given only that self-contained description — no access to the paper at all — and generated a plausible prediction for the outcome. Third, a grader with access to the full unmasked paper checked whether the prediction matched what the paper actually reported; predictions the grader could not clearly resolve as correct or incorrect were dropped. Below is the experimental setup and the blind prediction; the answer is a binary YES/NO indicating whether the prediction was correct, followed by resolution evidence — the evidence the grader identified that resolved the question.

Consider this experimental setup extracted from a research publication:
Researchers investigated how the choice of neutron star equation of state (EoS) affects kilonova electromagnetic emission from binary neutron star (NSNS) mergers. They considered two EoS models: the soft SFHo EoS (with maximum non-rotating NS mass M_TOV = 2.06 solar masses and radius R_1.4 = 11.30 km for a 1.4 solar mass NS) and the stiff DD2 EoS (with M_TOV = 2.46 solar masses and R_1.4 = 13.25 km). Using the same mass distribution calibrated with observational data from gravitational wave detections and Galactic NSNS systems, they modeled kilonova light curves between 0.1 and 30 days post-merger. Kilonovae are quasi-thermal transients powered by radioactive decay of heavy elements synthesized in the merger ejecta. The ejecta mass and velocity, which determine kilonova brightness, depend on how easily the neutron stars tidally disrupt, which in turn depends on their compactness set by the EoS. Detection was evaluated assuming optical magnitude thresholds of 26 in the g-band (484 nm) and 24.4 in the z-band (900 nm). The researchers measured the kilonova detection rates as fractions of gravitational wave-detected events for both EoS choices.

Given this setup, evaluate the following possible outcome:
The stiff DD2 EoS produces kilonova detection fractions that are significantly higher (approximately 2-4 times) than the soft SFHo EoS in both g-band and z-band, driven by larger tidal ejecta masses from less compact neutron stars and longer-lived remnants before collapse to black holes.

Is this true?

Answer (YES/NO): NO